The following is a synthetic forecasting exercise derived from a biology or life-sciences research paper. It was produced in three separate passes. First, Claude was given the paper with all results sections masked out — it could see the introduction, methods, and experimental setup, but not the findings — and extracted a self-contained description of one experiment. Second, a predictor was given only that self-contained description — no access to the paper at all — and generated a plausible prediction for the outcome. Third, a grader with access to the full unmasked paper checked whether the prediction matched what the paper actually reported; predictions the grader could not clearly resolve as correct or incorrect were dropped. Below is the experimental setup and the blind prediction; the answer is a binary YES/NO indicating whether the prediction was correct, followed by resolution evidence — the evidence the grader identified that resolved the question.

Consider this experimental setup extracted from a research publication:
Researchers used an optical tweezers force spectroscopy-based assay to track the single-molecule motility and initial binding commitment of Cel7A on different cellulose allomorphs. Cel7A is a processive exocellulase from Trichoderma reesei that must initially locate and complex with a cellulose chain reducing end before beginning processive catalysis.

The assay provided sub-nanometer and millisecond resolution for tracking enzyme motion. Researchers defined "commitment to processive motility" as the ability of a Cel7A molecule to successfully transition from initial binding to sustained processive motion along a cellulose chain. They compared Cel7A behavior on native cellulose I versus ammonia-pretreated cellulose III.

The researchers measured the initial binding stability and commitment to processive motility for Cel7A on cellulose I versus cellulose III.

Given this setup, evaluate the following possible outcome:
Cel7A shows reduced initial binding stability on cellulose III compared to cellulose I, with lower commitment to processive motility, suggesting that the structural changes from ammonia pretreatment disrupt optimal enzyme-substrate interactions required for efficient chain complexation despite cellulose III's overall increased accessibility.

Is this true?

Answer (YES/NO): YES